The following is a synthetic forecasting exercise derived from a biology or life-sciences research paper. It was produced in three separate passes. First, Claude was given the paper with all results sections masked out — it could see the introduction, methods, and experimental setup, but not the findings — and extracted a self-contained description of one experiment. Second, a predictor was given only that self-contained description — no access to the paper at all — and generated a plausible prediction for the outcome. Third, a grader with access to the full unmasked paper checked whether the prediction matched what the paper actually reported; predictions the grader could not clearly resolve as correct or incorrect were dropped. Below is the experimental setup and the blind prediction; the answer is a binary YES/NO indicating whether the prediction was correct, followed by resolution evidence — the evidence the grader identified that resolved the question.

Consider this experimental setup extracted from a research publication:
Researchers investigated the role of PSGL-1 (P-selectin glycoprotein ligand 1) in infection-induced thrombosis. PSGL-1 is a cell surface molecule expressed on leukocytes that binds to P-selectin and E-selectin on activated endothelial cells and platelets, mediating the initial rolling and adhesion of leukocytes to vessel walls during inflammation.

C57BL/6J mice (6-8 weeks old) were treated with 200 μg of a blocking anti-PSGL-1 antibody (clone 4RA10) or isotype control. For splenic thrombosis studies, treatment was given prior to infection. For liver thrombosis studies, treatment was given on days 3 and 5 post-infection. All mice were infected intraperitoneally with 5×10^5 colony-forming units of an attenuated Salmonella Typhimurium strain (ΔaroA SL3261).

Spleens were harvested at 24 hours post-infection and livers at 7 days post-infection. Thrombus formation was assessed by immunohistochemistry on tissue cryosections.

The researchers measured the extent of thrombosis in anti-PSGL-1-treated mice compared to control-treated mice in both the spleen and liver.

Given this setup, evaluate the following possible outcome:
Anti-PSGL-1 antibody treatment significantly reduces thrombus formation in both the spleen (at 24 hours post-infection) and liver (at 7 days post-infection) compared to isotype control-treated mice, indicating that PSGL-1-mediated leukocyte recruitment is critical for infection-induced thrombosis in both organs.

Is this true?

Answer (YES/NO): YES